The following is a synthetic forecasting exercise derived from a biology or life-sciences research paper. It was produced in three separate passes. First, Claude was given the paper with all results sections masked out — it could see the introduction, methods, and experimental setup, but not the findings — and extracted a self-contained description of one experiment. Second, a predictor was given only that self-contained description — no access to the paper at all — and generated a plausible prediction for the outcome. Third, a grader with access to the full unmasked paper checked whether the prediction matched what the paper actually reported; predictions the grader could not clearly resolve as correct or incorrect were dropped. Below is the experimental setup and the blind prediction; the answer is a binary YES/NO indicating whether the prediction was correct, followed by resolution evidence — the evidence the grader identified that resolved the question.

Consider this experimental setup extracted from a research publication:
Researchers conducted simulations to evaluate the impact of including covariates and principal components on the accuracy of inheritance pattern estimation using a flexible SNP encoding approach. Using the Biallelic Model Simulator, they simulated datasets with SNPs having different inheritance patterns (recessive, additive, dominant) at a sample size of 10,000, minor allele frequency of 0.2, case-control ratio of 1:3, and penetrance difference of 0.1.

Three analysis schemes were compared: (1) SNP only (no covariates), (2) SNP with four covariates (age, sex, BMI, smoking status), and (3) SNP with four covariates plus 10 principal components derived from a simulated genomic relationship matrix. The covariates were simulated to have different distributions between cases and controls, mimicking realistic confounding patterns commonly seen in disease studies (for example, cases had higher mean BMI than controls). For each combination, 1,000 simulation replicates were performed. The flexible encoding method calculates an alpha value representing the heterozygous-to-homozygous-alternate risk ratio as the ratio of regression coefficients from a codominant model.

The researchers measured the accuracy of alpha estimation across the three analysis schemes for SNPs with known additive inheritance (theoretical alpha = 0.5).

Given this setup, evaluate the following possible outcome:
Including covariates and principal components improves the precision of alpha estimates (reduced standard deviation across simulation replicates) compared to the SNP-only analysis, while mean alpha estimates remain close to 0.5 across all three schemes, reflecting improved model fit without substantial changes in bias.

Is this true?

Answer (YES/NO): NO